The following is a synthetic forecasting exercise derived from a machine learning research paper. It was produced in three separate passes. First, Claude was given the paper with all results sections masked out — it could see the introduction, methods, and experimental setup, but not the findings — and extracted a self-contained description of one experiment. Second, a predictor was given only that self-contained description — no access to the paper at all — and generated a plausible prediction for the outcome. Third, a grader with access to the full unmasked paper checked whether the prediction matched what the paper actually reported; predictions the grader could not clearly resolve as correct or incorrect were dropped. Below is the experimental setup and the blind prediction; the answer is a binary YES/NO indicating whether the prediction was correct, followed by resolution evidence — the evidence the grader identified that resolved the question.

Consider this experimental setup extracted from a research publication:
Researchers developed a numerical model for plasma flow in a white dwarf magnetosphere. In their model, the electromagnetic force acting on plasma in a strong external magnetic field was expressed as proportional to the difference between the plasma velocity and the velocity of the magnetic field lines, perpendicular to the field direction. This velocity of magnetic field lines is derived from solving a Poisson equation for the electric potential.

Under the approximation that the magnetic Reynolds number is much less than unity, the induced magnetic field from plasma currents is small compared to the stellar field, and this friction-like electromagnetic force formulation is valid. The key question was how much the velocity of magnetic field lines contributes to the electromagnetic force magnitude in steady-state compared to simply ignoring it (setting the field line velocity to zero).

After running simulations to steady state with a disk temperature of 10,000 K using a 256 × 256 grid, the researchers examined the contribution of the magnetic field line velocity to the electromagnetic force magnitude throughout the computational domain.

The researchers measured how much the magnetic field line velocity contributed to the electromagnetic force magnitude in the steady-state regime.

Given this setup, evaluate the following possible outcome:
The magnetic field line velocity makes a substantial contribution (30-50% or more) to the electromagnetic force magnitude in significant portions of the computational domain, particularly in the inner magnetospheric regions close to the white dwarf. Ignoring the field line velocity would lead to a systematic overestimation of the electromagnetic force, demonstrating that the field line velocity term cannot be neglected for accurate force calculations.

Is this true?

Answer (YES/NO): NO